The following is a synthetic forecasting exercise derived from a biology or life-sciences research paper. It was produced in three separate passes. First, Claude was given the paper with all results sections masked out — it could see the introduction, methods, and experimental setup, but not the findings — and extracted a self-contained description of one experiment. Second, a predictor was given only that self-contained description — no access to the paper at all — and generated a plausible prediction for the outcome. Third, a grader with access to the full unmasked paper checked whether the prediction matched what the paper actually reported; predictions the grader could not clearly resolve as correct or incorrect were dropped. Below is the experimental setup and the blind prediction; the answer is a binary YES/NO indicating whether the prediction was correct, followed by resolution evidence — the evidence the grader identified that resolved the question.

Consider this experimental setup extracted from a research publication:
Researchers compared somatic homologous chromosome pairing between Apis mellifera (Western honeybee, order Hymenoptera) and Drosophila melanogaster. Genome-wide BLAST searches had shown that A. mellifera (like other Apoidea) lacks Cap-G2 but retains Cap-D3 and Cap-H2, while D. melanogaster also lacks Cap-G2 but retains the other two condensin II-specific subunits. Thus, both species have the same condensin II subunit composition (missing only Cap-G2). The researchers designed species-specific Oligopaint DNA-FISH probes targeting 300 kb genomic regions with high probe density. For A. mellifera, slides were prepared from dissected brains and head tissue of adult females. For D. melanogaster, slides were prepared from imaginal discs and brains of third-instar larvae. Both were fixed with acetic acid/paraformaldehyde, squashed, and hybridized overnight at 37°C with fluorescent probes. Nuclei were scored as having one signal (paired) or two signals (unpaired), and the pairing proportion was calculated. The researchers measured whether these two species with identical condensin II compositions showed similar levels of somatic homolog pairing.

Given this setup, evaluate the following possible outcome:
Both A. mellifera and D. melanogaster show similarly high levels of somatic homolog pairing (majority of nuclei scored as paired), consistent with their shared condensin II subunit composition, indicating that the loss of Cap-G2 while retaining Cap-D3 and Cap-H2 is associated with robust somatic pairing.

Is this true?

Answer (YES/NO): NO